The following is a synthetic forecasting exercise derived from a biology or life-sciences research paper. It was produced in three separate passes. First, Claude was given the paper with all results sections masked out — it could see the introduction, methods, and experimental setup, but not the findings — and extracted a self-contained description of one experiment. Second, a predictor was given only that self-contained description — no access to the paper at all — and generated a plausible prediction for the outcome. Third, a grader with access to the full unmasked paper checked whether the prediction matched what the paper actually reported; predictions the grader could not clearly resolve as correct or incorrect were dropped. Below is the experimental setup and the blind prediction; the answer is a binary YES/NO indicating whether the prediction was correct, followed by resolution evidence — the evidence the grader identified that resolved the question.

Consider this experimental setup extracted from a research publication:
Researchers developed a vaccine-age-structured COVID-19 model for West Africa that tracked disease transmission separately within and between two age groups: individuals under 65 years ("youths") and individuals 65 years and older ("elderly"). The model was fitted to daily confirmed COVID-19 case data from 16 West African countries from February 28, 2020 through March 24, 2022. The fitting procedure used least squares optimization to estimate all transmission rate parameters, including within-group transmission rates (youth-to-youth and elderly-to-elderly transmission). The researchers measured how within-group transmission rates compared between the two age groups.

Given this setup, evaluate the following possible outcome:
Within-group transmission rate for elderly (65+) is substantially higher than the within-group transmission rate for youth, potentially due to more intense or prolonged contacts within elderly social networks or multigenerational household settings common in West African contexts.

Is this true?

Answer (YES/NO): NO